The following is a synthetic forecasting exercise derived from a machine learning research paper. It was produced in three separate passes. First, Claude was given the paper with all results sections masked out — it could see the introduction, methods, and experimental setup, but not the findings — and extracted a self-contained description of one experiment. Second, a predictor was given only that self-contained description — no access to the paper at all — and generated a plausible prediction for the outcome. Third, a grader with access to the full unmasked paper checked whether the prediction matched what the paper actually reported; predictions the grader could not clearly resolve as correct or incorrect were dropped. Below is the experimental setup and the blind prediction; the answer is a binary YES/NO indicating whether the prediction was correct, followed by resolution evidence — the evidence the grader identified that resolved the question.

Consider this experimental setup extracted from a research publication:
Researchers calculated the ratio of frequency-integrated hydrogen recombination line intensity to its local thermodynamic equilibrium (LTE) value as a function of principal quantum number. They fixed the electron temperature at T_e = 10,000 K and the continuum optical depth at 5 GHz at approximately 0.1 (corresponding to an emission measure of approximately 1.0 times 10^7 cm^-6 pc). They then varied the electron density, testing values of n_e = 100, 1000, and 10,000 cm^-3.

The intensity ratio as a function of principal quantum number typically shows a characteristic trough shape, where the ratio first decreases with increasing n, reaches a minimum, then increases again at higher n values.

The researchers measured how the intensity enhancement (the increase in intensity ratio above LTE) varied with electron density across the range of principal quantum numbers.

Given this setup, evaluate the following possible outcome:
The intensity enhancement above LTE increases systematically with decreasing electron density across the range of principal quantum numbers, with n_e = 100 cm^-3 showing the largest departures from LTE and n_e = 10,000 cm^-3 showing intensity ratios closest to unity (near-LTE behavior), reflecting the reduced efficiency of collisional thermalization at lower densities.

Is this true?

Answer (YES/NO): YES